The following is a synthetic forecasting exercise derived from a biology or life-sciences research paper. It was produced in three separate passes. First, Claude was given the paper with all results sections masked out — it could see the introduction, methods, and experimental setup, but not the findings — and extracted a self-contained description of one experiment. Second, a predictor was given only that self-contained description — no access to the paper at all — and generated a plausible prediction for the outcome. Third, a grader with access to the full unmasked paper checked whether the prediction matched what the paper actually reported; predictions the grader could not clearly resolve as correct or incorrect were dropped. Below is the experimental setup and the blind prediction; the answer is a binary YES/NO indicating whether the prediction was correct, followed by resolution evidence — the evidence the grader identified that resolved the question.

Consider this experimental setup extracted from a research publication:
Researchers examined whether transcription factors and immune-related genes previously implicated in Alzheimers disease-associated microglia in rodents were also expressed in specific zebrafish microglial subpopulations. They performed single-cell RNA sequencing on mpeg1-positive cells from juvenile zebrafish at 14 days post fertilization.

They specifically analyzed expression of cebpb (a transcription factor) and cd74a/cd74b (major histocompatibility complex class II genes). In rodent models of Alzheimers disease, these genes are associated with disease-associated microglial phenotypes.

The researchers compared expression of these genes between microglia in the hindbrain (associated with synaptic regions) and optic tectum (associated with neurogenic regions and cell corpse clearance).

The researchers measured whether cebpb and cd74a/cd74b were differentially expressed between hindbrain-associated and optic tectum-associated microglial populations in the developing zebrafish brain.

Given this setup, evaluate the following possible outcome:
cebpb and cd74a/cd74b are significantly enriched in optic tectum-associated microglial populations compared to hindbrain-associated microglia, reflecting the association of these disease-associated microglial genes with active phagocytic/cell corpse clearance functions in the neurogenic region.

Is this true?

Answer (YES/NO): NO